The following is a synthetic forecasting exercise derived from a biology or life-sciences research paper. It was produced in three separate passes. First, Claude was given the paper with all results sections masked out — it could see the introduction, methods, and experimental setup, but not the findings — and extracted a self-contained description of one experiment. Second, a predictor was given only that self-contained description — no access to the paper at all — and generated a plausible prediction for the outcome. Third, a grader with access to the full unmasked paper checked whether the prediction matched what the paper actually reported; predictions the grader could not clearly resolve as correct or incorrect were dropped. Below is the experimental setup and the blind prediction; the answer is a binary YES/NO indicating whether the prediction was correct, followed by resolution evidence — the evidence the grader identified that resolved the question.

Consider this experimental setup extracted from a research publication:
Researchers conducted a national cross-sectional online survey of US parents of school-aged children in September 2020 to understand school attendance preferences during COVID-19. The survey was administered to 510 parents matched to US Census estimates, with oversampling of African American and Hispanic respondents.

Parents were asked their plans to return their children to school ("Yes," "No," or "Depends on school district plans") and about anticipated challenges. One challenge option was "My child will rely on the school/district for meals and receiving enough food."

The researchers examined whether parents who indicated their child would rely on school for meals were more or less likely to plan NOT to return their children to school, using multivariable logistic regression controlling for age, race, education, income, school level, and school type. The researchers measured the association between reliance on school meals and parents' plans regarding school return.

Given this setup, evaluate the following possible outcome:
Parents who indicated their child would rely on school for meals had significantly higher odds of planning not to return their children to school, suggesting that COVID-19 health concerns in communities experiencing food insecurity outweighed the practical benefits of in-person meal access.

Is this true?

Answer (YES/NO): NO